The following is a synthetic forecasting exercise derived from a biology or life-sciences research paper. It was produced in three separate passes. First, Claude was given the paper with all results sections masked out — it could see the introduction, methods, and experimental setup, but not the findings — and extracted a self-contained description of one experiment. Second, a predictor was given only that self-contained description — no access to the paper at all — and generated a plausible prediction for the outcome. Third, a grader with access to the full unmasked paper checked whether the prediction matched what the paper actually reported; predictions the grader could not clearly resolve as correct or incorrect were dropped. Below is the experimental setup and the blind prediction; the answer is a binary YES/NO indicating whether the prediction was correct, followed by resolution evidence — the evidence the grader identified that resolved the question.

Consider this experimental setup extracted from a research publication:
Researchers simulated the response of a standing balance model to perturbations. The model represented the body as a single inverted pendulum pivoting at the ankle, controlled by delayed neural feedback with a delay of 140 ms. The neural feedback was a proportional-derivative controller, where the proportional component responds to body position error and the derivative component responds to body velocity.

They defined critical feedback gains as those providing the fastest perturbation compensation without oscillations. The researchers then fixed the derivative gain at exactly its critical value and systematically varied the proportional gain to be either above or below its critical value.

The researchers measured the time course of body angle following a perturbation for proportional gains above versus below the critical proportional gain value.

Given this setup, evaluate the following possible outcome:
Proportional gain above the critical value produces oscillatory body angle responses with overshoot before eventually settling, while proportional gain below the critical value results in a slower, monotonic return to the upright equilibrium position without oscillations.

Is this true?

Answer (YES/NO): YES